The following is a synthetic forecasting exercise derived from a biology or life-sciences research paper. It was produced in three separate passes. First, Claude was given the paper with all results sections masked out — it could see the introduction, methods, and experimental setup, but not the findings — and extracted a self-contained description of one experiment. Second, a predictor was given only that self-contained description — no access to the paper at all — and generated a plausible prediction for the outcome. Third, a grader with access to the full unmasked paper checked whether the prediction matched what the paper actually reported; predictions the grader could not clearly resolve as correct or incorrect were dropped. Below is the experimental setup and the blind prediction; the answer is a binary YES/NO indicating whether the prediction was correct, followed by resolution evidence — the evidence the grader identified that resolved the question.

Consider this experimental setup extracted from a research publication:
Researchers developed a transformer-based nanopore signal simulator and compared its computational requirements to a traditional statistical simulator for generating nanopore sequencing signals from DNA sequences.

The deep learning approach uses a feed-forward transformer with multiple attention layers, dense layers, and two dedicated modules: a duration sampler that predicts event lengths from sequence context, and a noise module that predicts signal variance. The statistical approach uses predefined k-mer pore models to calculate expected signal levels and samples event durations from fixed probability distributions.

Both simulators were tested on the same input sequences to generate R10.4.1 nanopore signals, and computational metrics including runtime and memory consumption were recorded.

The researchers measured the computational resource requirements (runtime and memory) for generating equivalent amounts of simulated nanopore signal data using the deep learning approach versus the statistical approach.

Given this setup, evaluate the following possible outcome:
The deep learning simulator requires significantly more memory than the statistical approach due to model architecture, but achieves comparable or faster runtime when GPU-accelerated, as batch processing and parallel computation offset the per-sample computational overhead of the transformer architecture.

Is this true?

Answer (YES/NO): NO